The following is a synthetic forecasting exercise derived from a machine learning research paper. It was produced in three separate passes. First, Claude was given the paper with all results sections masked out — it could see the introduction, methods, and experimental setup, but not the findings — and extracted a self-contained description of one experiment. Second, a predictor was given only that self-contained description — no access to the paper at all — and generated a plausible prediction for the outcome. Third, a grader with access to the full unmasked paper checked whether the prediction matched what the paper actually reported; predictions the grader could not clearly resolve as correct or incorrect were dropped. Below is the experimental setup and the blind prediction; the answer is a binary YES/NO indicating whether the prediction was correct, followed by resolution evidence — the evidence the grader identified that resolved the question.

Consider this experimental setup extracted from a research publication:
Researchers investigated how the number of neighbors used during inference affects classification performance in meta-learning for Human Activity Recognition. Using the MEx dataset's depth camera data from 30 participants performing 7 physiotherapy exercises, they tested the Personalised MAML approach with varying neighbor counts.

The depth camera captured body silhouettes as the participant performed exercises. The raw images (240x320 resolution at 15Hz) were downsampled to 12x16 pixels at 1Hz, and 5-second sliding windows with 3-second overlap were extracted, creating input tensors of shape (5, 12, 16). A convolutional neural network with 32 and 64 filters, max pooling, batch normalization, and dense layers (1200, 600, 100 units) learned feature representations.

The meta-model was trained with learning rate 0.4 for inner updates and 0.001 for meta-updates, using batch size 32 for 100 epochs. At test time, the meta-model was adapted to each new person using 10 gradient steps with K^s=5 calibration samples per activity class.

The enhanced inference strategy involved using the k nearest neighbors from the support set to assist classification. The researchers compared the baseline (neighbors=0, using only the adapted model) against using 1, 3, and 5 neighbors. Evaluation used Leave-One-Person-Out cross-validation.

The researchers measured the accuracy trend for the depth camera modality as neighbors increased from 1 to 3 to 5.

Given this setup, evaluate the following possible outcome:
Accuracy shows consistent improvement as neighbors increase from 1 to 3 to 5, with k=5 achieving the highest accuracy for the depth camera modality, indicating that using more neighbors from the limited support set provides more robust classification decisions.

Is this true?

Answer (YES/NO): NO